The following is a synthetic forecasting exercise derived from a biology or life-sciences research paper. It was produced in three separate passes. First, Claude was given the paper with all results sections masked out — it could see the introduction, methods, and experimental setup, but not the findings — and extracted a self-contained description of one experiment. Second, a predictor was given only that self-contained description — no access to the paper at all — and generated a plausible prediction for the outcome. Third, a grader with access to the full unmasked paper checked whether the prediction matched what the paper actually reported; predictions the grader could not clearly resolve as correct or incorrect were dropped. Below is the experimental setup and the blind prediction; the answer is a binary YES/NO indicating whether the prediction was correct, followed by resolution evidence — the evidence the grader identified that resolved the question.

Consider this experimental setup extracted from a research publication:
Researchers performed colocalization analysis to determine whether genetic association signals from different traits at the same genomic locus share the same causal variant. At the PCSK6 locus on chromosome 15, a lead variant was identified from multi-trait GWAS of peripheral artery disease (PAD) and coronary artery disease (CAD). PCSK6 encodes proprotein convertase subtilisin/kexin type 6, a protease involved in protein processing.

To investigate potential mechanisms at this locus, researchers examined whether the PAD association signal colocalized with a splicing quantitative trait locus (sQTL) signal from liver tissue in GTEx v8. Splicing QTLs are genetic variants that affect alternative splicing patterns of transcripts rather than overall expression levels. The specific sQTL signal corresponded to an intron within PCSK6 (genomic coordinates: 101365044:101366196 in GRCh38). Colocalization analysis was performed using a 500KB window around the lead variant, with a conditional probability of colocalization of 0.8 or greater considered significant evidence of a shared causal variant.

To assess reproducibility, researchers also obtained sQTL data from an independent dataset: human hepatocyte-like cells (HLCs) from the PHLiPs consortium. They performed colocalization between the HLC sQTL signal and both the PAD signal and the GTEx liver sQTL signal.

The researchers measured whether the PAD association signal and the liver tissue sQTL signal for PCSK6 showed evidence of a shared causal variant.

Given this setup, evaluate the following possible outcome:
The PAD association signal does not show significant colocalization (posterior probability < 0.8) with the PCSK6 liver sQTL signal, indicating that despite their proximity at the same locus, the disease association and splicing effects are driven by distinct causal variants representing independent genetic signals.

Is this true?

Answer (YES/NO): NO